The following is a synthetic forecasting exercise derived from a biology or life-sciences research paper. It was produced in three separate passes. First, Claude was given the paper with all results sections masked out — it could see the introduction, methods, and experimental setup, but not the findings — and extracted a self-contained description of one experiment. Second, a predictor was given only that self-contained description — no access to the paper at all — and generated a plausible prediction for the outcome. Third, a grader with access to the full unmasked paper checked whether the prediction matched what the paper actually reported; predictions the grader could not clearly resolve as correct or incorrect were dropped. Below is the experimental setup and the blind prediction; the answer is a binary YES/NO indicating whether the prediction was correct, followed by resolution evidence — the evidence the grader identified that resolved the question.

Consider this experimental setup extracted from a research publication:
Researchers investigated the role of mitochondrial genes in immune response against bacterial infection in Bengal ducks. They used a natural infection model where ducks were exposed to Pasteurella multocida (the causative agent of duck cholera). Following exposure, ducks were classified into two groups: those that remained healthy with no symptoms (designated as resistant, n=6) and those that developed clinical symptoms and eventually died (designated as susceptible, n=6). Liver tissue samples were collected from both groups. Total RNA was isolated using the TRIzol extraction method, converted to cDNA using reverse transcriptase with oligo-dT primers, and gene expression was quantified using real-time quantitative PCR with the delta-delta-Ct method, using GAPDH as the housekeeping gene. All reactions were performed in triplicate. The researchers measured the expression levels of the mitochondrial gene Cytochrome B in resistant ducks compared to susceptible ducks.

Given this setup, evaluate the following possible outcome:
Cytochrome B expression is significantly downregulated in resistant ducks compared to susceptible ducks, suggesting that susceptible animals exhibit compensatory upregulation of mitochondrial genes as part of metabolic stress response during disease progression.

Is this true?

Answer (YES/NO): NO